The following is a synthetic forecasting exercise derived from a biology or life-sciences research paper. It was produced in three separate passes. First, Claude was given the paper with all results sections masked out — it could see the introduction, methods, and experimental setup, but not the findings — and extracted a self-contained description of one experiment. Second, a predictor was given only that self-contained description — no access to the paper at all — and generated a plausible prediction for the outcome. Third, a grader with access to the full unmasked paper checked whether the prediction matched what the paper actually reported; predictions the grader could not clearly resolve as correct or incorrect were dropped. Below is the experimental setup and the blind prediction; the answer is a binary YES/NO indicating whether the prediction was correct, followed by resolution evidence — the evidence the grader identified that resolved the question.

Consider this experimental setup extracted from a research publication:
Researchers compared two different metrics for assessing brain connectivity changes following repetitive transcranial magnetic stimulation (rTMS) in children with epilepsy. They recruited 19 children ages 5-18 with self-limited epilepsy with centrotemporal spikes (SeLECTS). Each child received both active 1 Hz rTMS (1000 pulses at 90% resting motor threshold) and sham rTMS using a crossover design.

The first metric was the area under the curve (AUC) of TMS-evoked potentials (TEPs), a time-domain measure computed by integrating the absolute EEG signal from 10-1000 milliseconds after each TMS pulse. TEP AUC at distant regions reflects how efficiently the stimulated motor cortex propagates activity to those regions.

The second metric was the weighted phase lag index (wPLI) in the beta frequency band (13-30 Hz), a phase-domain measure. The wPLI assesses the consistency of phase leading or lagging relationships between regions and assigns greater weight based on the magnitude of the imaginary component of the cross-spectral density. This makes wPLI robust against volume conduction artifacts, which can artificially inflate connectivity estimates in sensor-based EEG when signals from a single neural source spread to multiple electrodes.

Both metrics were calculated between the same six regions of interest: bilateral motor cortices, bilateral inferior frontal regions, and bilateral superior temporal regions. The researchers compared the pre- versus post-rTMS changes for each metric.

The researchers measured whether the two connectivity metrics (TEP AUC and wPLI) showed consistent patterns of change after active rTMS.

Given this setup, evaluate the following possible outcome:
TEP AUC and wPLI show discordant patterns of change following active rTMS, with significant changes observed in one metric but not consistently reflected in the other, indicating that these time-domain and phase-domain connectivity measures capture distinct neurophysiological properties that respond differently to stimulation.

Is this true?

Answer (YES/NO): YES